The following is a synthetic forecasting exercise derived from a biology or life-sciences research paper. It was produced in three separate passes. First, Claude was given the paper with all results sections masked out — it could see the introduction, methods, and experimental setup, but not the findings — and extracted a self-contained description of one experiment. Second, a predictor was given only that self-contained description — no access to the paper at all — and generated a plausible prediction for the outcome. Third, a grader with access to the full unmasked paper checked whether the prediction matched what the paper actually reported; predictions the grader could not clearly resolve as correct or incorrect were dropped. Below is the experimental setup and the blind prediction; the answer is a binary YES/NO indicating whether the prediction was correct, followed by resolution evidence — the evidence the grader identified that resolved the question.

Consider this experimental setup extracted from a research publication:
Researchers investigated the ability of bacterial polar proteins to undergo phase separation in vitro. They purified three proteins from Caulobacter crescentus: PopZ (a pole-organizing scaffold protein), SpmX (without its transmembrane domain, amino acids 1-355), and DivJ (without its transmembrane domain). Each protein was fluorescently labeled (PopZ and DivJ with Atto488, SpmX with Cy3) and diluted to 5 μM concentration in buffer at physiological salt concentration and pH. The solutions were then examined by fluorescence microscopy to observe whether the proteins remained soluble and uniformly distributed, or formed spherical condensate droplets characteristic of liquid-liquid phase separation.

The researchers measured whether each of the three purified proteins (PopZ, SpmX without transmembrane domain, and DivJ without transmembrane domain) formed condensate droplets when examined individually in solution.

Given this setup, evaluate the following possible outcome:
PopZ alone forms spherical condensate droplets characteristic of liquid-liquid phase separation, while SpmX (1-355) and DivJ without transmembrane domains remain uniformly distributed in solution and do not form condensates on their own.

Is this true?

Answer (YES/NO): NO